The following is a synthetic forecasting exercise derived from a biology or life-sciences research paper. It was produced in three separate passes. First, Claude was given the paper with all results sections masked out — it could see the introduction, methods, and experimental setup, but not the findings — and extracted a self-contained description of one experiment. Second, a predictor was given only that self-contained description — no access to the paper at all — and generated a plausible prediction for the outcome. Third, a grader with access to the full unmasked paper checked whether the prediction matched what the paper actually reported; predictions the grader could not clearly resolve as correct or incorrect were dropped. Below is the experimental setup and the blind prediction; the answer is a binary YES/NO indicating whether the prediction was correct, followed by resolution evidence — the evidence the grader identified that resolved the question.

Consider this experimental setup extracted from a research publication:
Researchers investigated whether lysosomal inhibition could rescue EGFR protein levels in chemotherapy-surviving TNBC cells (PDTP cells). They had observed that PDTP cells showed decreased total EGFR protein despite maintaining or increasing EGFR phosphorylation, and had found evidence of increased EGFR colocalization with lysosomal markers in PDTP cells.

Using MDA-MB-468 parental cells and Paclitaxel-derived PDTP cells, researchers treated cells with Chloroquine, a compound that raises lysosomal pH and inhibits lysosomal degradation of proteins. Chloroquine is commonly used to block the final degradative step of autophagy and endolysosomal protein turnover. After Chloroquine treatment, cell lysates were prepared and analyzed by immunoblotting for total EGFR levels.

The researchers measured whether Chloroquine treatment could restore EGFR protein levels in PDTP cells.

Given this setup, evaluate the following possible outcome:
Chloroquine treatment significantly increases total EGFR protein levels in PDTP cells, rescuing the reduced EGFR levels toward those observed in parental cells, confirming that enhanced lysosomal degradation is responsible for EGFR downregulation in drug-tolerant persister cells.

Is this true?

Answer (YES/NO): YES